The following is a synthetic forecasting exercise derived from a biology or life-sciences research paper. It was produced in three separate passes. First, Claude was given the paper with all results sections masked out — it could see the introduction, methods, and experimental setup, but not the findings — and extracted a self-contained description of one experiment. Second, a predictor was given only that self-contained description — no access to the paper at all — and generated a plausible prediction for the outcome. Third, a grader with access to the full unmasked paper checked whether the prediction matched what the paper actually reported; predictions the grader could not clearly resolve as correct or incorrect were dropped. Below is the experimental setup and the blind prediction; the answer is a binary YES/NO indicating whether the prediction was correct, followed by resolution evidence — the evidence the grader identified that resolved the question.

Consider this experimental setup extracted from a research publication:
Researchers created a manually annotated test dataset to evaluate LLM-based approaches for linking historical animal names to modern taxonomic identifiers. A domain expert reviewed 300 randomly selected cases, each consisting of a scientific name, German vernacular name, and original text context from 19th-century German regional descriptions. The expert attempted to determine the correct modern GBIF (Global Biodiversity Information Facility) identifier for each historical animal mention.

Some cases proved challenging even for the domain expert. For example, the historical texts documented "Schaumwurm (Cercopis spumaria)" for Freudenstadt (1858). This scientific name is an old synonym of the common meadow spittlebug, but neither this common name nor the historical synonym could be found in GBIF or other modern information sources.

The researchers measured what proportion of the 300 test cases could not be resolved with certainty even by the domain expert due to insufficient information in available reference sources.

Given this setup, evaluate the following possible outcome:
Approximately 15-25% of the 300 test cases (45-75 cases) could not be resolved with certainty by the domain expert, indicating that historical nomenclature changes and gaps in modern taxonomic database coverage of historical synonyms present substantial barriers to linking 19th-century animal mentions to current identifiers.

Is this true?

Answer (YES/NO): NO